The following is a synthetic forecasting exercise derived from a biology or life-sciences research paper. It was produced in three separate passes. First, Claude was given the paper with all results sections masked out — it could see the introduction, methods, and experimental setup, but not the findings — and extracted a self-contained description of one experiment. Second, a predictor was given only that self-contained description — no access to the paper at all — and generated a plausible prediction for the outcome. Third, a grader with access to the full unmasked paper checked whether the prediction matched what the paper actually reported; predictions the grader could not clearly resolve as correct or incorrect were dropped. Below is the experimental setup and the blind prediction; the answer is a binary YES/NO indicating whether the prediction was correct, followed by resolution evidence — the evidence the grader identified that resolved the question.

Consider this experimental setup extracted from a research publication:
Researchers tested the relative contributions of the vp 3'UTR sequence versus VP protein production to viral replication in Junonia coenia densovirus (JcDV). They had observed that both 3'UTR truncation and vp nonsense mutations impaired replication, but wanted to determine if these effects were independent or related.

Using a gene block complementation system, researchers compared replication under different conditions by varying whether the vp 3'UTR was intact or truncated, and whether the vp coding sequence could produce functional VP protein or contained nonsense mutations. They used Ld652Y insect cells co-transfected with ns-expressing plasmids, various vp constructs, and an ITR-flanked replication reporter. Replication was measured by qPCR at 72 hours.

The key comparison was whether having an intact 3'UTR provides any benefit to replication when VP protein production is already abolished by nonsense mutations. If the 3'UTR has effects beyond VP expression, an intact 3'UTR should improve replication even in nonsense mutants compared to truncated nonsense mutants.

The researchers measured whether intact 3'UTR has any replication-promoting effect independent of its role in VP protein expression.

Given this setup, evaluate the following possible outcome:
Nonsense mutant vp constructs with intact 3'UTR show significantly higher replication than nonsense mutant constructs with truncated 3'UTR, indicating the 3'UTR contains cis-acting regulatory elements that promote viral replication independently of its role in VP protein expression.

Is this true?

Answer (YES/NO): NO